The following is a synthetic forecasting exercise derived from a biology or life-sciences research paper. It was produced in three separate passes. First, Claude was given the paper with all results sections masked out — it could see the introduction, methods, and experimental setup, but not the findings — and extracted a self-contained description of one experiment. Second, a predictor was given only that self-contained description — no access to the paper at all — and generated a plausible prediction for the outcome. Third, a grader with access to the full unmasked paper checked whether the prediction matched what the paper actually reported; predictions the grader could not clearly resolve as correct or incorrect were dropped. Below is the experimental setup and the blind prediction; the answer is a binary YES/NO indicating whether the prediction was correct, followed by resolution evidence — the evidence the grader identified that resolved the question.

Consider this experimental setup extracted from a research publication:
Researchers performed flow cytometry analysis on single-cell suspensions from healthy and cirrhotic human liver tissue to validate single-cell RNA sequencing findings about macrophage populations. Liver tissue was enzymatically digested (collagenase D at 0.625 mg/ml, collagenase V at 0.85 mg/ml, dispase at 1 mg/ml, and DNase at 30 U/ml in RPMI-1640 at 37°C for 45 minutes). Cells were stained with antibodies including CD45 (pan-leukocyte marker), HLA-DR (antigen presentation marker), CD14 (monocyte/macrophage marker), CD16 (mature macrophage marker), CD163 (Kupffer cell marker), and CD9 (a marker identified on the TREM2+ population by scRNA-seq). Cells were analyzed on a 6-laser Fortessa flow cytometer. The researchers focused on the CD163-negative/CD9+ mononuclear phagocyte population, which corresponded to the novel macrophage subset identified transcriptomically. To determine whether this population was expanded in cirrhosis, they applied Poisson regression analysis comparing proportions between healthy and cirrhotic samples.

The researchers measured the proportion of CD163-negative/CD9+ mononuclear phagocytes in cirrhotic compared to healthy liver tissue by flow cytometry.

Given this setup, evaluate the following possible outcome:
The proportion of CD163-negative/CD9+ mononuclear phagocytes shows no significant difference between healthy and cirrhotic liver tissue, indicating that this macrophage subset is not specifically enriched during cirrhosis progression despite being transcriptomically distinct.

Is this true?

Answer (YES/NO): NO